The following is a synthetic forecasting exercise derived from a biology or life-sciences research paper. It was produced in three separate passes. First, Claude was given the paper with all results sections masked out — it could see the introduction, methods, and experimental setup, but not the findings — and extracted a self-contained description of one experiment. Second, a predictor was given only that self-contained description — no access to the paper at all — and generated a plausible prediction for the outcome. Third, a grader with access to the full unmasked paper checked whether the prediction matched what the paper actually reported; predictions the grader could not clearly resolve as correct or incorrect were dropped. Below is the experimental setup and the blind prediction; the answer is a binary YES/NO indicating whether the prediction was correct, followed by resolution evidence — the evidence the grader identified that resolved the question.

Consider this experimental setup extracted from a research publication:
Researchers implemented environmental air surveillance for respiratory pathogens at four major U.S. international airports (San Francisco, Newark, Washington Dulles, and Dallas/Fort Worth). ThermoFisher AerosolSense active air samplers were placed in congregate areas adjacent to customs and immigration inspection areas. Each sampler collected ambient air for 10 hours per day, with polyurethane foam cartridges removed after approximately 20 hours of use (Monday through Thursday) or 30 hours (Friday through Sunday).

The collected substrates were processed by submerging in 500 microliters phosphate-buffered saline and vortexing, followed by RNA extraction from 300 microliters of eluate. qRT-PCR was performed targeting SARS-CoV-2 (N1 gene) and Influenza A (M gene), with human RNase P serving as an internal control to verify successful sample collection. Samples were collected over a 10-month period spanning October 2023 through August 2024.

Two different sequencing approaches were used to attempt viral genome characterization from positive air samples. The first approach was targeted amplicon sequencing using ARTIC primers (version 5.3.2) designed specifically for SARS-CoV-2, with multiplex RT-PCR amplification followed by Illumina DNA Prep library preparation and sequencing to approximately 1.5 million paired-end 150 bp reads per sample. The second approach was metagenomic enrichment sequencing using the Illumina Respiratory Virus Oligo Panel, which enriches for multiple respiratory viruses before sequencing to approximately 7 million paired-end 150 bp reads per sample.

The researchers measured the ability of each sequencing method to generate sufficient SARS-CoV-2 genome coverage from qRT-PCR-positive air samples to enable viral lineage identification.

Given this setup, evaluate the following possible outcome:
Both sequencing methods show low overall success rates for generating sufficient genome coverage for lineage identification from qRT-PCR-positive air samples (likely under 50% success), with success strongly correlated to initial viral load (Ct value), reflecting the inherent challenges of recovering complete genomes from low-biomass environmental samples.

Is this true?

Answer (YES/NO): NO